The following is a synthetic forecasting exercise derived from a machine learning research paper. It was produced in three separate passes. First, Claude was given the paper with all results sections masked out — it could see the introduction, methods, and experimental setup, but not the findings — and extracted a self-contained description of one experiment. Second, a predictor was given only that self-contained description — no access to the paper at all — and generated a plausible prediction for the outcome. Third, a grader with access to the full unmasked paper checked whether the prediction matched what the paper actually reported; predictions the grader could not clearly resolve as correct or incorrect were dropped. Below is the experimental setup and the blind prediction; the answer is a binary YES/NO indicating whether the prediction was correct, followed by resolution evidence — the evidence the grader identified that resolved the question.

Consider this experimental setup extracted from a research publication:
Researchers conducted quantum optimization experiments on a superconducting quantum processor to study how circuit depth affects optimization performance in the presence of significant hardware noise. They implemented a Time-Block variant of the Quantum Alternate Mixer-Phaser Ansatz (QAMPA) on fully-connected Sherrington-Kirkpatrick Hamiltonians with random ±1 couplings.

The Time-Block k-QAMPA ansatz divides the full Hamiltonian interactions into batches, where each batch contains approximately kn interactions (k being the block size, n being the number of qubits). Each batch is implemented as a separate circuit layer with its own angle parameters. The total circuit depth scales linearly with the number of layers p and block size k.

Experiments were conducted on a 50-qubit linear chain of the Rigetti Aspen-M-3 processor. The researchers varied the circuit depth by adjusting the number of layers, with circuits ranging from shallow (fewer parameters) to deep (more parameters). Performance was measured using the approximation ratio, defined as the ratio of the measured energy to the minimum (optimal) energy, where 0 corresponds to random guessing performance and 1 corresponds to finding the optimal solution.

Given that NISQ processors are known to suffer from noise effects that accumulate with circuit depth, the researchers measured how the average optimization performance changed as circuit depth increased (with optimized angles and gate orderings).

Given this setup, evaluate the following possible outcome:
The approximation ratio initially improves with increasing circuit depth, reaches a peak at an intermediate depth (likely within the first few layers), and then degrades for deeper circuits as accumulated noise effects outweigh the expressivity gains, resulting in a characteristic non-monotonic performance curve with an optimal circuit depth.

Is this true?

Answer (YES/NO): NO